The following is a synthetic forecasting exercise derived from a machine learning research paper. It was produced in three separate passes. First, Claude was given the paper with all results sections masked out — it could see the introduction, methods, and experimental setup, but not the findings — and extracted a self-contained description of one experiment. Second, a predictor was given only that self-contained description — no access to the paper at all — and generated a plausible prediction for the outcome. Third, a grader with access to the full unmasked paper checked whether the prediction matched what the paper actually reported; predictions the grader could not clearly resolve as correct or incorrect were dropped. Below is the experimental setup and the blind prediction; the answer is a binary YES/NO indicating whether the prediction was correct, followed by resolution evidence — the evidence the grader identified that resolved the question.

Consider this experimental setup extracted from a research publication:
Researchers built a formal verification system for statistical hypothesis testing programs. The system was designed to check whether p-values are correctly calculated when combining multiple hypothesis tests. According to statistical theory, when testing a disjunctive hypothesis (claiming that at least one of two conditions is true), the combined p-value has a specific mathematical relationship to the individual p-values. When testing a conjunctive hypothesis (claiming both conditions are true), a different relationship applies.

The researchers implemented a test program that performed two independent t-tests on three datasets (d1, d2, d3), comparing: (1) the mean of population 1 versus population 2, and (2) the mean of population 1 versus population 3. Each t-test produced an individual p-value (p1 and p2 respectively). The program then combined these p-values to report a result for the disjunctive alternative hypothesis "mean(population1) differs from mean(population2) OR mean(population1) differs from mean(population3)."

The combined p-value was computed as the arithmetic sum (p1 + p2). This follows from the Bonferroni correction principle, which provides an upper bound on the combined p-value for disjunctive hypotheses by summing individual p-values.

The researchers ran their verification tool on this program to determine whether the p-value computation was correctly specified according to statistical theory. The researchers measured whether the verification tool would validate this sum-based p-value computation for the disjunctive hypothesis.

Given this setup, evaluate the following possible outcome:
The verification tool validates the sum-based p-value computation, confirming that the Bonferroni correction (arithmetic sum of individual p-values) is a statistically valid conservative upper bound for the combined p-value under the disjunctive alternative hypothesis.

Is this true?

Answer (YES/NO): YES